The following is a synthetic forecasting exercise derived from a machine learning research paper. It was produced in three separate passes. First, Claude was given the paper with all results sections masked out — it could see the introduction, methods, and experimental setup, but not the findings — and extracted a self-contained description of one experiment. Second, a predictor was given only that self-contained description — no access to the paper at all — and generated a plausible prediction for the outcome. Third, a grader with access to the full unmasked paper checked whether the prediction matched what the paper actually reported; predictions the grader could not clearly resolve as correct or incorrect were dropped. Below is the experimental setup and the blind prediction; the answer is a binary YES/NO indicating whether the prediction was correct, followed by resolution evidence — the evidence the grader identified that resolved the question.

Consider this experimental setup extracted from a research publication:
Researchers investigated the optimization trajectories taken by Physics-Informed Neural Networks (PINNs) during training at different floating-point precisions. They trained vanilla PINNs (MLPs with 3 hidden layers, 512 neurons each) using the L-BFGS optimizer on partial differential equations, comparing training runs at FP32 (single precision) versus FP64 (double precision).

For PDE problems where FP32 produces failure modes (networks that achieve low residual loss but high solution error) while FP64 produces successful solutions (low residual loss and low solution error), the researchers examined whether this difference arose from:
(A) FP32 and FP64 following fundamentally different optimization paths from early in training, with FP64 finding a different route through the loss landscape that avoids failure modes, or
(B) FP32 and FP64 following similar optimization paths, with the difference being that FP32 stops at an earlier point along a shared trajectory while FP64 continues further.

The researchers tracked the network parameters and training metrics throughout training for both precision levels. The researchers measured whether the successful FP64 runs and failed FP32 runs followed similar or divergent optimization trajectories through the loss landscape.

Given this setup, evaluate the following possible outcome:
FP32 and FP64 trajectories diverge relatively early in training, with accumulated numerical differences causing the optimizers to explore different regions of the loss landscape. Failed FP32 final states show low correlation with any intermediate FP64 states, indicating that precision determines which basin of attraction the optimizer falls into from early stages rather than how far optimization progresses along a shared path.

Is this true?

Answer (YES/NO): NO